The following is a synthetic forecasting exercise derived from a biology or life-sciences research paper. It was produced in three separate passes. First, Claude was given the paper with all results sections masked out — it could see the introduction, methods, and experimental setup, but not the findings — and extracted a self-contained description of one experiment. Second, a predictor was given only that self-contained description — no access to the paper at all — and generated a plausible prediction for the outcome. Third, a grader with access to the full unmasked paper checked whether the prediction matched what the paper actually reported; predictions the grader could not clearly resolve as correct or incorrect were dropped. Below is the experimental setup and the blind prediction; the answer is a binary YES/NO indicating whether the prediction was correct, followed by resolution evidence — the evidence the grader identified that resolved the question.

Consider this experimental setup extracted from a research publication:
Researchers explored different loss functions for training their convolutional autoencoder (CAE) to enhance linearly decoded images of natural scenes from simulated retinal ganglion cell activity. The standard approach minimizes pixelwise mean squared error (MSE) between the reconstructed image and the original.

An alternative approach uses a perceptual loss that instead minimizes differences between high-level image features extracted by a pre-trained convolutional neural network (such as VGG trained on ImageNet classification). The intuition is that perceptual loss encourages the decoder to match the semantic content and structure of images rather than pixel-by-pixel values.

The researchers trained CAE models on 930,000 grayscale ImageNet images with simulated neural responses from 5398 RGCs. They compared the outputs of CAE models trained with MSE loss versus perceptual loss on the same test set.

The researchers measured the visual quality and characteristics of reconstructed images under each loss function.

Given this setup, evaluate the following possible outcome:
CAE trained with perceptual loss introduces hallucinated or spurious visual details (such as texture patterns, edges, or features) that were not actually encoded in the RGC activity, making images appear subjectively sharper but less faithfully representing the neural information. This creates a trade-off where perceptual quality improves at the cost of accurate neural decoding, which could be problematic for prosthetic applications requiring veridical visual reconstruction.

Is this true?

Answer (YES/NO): NO